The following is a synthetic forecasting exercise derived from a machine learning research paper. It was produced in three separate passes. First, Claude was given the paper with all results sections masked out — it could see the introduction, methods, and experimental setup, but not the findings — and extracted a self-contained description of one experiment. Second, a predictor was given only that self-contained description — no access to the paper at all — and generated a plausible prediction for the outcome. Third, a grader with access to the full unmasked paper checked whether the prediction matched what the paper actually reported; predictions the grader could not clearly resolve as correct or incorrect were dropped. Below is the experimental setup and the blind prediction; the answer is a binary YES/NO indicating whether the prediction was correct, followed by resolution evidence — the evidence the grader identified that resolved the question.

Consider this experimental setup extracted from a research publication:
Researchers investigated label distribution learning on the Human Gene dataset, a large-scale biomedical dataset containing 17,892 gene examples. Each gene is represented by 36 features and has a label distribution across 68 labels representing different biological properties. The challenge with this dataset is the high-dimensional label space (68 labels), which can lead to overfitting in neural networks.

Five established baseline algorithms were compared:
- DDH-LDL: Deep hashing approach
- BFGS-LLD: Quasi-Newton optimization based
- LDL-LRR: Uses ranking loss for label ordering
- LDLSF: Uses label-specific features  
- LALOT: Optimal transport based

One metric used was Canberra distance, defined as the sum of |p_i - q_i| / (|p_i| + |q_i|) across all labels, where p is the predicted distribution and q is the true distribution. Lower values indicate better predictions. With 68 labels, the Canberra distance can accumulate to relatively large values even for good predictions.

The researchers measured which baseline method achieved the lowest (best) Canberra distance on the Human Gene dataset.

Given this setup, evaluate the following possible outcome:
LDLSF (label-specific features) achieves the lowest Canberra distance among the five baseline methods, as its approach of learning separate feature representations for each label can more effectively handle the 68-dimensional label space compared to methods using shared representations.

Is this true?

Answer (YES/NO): NO